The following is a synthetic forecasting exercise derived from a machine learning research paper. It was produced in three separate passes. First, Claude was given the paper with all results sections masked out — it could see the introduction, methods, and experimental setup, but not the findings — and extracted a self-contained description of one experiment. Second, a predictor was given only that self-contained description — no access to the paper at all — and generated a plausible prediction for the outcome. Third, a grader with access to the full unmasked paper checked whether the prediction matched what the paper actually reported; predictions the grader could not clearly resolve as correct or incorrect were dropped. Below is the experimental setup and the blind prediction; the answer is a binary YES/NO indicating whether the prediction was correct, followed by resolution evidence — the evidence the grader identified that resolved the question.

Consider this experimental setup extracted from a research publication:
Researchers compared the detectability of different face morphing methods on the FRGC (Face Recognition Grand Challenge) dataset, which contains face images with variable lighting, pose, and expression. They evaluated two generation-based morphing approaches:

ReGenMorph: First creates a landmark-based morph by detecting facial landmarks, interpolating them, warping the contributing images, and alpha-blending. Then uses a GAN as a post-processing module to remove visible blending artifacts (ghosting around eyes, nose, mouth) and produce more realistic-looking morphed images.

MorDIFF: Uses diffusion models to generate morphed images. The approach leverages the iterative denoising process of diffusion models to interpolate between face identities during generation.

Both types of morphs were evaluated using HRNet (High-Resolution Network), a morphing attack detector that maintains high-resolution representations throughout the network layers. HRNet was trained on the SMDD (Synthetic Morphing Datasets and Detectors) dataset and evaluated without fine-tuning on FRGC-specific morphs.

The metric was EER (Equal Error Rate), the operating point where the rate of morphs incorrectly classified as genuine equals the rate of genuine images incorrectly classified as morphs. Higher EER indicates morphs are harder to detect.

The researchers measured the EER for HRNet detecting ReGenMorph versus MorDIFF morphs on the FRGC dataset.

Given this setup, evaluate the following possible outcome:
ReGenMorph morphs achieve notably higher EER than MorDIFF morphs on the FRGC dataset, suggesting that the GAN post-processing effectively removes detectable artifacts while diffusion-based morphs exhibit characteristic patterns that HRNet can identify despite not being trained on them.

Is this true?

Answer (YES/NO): NO